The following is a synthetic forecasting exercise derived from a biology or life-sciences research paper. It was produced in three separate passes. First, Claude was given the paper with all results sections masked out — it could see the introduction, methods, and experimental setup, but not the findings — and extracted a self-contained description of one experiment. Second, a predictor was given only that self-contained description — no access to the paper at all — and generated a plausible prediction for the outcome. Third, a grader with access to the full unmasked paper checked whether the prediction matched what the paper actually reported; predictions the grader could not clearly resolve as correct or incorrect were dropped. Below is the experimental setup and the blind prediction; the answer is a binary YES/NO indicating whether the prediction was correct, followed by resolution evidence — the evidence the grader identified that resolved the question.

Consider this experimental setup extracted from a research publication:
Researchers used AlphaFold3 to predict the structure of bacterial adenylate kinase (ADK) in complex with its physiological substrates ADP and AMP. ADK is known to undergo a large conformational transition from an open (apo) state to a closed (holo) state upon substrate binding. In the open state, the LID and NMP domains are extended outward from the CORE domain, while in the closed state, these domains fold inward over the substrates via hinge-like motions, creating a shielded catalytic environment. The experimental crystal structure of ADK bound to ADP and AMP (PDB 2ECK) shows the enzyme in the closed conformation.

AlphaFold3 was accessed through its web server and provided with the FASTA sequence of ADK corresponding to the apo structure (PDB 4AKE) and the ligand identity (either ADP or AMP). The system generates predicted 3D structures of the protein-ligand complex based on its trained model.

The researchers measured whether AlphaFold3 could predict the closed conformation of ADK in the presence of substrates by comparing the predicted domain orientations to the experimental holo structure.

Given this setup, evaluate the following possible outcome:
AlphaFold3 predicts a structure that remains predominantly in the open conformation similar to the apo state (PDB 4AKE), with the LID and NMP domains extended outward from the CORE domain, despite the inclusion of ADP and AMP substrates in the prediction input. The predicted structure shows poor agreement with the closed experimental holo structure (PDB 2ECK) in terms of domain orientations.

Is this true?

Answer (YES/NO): NO